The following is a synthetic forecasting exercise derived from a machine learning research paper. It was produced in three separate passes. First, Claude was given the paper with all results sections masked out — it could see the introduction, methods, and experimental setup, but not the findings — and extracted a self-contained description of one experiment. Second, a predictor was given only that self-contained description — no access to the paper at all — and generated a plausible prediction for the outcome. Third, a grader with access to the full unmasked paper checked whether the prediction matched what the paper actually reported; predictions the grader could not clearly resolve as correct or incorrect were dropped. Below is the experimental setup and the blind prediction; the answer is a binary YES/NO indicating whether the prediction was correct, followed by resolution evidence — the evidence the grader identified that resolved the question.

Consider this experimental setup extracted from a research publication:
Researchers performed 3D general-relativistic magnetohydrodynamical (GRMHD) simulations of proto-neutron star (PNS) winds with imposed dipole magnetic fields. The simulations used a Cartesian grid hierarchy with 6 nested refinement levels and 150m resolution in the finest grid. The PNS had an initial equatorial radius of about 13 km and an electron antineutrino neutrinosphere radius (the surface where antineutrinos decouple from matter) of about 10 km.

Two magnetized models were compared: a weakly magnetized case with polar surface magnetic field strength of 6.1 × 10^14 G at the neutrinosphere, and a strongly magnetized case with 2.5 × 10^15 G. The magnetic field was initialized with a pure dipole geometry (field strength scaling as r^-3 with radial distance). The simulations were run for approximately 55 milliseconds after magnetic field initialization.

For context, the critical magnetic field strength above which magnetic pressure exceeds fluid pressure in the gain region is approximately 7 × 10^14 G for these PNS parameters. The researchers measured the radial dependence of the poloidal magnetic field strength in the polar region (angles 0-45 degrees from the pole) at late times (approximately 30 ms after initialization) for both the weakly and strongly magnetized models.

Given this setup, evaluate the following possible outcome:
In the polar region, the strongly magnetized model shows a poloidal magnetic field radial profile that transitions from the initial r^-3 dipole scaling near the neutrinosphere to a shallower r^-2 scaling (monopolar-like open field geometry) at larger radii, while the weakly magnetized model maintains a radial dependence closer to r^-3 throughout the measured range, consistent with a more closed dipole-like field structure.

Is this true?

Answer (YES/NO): NO